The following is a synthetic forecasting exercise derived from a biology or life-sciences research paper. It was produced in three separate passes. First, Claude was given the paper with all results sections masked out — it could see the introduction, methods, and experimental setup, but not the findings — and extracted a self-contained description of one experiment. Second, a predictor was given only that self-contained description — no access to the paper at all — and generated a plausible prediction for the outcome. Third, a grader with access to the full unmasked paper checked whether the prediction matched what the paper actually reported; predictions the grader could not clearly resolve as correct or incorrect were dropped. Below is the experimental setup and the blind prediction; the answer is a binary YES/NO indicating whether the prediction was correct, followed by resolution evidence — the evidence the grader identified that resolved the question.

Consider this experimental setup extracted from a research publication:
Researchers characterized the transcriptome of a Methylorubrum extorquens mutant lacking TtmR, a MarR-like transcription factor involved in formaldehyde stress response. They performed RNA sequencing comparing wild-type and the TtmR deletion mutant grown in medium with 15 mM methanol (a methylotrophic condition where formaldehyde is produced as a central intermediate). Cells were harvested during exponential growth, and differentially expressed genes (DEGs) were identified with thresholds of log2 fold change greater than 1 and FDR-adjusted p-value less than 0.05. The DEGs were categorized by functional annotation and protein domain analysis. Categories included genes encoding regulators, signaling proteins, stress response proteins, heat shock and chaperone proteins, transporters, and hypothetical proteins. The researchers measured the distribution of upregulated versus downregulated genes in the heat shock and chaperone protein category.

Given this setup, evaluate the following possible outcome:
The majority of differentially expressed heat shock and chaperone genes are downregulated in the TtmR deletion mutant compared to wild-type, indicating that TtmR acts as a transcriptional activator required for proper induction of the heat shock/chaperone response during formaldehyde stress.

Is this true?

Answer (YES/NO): YES